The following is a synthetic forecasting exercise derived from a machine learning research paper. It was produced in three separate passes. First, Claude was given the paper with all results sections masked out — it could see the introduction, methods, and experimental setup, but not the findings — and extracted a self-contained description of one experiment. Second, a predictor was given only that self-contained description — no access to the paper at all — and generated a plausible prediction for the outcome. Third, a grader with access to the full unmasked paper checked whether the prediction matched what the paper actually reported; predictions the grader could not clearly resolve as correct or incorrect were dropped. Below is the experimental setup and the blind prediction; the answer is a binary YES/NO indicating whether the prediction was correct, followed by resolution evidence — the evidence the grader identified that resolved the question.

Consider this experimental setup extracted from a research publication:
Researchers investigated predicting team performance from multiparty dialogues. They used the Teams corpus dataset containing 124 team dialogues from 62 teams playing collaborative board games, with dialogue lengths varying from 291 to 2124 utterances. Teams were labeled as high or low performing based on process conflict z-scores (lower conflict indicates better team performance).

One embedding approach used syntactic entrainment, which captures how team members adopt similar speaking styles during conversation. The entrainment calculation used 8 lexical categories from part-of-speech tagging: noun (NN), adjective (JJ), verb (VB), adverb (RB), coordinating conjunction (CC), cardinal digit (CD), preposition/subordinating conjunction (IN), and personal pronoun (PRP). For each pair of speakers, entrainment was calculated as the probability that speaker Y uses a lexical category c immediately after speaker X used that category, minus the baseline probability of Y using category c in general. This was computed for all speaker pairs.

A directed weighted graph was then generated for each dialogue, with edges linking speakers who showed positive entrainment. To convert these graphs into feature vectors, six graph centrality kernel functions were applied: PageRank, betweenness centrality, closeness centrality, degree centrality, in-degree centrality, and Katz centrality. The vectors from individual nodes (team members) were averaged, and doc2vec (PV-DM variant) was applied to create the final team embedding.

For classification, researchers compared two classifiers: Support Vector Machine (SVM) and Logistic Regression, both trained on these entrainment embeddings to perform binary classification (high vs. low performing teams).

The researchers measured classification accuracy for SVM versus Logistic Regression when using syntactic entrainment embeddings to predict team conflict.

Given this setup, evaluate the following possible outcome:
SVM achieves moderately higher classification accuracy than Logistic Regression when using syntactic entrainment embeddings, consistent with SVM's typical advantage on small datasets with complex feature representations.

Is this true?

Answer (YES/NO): NO